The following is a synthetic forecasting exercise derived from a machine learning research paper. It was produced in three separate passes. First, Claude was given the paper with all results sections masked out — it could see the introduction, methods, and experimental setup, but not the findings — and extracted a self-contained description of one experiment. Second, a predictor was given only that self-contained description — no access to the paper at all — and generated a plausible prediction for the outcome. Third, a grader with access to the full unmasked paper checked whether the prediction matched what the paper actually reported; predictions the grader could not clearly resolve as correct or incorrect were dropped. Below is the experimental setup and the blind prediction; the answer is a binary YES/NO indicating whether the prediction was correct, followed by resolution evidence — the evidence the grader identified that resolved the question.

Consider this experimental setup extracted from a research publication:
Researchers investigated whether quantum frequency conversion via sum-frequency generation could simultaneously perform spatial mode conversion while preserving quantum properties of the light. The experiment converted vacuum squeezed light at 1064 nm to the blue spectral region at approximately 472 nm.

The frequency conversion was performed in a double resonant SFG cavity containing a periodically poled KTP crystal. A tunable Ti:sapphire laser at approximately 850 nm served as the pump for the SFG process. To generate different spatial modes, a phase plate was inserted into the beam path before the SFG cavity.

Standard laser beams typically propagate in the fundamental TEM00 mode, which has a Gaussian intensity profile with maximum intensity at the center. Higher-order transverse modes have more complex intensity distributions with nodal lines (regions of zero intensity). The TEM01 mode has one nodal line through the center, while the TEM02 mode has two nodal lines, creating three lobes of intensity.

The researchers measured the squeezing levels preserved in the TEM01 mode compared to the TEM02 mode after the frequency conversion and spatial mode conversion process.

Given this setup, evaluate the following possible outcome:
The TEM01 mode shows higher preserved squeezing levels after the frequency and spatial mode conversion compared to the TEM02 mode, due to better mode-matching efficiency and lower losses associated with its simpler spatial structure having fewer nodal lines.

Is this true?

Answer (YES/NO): YES